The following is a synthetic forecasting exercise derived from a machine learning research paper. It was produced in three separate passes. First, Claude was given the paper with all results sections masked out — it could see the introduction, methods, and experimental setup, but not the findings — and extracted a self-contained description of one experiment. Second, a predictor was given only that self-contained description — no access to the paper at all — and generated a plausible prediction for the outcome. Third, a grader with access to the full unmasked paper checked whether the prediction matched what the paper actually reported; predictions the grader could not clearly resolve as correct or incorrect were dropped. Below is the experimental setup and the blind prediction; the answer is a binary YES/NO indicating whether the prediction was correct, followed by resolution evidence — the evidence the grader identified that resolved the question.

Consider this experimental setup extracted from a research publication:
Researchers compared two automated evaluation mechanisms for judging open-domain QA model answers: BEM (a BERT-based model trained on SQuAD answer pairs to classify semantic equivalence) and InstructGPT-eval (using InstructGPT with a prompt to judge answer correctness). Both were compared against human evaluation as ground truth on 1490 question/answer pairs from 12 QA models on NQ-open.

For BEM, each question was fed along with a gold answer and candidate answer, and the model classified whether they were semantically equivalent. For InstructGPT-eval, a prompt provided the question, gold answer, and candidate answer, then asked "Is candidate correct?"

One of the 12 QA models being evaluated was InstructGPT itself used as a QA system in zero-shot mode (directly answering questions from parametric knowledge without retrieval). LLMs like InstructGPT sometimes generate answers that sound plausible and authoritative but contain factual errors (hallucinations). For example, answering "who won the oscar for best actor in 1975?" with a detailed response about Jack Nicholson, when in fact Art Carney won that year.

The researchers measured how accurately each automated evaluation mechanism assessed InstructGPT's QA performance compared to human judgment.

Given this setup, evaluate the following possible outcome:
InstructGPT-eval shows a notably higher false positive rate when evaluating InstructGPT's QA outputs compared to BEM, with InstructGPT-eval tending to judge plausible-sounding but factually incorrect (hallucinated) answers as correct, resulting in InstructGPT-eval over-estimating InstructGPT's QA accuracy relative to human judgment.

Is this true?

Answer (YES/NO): YES